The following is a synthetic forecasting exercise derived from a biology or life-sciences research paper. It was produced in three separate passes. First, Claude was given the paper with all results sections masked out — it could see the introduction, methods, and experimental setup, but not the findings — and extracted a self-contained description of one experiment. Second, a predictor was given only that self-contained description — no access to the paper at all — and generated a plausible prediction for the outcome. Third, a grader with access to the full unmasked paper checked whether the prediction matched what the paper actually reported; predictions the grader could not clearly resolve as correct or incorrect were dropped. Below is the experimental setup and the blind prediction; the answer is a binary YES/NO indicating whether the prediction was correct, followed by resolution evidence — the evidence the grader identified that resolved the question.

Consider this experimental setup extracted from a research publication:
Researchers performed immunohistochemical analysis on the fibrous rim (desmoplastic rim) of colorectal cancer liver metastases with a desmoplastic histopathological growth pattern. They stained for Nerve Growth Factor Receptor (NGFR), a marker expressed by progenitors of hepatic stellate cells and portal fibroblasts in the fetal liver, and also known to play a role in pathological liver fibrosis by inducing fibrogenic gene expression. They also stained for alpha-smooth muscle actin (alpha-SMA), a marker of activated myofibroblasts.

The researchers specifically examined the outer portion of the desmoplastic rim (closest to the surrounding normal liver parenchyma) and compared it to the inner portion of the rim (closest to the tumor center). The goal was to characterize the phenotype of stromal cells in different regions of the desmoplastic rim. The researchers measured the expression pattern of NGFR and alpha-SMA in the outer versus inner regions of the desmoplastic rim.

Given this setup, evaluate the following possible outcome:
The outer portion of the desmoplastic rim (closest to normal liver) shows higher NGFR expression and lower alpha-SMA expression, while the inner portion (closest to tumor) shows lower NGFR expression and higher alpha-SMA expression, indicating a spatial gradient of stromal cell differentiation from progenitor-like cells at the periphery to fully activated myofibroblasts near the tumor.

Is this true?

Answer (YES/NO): NO